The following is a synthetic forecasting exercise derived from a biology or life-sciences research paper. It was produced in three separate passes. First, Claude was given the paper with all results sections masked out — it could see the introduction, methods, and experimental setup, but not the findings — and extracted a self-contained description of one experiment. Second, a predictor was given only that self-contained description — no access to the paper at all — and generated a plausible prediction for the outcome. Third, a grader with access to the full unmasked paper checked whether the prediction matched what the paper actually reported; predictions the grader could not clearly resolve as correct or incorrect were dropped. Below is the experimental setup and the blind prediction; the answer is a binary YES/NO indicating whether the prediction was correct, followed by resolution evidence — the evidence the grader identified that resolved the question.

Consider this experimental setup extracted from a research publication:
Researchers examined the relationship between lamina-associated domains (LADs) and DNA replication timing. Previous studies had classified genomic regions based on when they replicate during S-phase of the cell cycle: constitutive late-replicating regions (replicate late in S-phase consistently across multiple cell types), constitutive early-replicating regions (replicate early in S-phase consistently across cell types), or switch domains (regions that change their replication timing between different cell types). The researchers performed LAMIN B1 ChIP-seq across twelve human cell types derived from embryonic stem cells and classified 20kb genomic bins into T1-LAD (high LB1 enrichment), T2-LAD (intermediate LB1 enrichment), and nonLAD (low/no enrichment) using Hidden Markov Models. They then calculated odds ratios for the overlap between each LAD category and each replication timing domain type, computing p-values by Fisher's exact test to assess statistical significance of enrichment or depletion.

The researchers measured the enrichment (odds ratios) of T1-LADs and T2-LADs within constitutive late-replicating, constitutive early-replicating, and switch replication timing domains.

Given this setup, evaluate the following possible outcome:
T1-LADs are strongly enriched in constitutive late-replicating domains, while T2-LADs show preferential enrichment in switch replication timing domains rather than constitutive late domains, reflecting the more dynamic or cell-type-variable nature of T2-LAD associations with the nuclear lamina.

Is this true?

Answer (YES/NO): YES